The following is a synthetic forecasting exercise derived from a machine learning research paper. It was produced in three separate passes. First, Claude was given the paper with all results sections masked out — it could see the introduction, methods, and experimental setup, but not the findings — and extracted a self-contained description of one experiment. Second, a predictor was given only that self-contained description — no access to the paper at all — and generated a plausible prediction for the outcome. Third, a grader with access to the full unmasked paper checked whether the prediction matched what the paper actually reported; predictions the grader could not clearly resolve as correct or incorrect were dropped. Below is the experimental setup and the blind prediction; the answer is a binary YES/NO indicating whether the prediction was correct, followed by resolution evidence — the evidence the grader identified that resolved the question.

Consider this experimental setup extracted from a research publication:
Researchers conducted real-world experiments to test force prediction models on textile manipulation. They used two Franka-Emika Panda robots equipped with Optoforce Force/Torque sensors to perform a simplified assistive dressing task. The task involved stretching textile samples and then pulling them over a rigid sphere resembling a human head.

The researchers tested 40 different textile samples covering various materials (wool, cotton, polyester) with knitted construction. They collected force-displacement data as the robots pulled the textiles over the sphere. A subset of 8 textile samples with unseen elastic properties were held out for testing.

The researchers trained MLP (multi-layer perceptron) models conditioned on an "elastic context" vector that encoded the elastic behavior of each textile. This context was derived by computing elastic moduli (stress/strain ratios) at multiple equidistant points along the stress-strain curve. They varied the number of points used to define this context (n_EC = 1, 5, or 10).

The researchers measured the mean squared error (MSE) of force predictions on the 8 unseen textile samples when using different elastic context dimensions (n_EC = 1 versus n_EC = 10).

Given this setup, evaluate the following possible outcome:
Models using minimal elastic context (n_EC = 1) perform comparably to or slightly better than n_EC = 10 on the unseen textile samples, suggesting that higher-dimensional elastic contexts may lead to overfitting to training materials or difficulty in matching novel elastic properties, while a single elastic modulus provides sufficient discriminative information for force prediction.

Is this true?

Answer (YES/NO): NO